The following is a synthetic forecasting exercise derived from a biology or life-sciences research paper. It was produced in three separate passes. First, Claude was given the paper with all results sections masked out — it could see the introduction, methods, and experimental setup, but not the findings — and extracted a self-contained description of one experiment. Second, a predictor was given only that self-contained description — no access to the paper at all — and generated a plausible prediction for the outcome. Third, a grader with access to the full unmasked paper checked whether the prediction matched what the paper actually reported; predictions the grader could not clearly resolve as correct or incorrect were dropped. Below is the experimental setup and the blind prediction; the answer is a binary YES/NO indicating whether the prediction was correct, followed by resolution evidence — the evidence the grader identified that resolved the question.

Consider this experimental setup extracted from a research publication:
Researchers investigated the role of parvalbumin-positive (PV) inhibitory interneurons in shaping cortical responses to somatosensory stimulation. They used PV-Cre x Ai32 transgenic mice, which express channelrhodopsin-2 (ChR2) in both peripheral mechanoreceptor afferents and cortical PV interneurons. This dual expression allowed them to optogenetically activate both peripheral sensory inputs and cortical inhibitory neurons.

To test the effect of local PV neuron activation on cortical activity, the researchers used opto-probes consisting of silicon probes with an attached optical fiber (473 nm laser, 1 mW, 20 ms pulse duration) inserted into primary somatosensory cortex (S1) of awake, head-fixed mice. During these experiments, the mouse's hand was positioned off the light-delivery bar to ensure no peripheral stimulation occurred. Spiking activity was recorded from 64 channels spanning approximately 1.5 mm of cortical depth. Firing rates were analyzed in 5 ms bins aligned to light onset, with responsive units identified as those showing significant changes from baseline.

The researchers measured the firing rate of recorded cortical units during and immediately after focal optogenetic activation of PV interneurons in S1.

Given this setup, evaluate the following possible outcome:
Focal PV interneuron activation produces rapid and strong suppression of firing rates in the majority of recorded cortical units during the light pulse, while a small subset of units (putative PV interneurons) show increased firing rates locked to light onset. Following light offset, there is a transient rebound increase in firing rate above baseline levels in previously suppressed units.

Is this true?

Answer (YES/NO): NO